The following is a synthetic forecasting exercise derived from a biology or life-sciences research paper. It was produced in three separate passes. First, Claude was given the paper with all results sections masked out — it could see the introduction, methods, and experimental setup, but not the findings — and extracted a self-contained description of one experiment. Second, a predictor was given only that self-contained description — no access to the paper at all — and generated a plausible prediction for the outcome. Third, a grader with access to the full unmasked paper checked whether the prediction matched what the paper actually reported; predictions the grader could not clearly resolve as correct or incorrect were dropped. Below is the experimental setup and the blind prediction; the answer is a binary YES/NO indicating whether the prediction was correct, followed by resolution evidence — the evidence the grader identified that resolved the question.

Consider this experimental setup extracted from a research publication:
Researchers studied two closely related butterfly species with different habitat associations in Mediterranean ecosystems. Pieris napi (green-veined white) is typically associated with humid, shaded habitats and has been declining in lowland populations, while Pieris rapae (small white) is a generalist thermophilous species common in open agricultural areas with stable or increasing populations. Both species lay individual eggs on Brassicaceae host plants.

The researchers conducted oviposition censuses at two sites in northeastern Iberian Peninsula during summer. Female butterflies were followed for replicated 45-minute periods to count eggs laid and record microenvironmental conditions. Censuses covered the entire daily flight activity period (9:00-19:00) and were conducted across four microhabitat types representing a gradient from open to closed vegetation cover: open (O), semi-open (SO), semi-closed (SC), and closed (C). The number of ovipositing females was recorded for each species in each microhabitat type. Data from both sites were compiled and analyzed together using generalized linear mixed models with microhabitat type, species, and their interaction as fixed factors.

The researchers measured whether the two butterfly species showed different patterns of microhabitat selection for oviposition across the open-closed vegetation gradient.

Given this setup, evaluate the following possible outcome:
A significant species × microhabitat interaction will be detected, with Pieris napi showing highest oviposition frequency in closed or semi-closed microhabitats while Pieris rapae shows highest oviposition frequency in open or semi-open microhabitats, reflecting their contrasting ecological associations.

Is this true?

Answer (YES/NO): NO